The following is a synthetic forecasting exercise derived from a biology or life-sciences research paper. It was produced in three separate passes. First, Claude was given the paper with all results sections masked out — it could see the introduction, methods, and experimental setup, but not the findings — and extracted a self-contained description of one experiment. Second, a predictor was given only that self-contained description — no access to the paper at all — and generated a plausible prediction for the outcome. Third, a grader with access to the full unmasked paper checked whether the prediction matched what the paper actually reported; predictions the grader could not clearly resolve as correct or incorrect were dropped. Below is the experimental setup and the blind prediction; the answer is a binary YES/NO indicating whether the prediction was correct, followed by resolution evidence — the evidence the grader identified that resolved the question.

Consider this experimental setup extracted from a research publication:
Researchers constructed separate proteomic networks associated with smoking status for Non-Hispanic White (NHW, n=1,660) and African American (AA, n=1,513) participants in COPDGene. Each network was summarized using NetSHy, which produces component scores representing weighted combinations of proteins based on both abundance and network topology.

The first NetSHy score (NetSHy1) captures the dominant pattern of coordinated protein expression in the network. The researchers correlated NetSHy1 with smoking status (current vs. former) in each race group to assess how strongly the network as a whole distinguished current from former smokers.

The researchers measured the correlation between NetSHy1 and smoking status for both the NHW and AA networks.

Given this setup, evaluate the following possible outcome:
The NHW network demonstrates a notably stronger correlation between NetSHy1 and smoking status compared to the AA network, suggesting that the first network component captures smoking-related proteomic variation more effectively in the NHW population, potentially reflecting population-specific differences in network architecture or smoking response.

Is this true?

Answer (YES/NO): YES